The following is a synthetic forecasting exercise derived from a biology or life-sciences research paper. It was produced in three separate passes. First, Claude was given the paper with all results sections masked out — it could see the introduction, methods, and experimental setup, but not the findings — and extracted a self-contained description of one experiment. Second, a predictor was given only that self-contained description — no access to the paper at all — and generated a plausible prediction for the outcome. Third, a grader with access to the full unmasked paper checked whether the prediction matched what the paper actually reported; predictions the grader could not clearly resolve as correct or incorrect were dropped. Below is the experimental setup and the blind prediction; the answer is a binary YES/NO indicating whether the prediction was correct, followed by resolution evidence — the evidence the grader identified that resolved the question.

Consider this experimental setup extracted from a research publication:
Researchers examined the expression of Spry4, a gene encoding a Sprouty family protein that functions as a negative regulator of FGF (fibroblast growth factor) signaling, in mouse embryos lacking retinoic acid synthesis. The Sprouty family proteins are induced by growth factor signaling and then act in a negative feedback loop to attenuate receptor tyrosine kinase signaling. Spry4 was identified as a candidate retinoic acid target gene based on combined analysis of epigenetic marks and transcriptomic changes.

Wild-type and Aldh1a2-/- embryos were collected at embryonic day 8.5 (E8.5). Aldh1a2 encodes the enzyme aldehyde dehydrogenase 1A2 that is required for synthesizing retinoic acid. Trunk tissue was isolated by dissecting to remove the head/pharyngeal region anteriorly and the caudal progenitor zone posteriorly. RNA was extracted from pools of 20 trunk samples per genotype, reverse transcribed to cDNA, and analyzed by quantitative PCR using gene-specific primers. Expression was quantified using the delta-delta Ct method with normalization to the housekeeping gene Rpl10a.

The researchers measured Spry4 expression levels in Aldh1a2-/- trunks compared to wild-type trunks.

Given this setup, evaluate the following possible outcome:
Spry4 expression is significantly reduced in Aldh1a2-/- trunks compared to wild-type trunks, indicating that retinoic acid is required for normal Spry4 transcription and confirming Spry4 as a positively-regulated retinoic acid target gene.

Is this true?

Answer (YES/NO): NO